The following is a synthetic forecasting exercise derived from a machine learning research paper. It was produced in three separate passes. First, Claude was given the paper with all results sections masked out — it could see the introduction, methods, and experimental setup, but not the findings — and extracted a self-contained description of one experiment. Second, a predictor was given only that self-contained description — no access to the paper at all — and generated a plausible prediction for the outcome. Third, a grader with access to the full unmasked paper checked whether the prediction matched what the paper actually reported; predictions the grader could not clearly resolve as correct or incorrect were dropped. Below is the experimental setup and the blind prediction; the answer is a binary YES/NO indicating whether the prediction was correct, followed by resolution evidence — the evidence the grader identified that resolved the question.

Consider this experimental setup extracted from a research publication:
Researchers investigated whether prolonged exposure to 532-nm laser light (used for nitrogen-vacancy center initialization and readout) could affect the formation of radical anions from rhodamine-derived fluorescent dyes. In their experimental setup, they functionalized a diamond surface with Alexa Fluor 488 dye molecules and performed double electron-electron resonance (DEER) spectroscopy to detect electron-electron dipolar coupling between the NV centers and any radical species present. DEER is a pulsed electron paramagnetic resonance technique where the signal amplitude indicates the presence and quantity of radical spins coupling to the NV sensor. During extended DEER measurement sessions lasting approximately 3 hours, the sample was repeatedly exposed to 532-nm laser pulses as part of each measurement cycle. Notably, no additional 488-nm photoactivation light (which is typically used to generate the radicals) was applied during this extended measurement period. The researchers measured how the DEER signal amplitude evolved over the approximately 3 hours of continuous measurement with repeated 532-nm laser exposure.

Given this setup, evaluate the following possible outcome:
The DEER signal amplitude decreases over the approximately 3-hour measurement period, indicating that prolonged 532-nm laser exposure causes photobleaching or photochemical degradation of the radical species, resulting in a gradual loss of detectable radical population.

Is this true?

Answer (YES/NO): NO